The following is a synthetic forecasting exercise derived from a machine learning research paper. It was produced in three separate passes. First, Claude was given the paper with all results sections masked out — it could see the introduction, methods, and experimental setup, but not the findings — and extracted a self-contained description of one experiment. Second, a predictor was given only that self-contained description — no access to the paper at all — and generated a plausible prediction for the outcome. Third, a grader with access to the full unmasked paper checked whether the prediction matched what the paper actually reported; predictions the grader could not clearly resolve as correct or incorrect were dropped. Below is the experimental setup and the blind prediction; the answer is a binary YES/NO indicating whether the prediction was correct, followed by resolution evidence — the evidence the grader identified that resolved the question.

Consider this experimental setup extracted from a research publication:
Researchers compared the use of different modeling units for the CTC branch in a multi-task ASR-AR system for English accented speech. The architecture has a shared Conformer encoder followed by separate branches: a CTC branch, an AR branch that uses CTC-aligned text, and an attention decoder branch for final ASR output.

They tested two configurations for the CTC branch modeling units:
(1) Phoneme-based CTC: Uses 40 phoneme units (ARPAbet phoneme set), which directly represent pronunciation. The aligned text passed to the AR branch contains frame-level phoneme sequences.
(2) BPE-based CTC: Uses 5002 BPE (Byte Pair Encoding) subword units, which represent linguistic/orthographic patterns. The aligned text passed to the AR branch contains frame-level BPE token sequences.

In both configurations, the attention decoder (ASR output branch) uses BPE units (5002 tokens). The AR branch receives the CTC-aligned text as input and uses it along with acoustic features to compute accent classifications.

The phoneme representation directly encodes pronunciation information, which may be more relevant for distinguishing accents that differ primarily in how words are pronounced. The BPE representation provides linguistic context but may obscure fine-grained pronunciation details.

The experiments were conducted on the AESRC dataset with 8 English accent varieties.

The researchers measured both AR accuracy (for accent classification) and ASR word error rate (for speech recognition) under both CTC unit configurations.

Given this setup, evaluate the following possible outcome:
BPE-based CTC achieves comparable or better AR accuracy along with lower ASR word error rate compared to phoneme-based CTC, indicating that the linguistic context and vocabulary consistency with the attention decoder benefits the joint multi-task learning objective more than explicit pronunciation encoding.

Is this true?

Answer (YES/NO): NO